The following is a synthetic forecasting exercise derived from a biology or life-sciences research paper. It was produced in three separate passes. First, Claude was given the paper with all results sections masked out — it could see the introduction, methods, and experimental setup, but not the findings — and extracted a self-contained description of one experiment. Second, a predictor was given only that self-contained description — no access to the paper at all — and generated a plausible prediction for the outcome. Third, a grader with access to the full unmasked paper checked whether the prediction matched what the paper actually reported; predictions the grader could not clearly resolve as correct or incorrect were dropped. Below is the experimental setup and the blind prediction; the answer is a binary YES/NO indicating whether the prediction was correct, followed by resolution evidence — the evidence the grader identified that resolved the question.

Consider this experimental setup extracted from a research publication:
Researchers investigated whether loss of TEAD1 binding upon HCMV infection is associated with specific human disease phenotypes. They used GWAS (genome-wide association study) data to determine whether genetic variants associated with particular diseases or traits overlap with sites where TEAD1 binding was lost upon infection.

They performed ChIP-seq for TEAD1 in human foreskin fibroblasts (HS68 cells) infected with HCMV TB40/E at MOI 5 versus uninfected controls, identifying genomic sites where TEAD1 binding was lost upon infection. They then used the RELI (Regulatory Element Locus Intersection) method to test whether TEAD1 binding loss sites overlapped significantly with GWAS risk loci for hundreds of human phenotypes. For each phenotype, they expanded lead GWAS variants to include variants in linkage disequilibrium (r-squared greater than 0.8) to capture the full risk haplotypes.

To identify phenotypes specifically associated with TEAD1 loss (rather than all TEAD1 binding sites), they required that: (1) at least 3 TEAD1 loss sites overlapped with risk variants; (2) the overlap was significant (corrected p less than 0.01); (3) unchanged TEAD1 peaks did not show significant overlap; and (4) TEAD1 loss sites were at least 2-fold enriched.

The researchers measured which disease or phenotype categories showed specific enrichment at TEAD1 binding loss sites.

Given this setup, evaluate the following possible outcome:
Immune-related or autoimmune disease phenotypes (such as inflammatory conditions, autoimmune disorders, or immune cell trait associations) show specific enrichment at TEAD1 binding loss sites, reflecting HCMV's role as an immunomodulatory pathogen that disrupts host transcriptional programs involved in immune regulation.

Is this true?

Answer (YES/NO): NO